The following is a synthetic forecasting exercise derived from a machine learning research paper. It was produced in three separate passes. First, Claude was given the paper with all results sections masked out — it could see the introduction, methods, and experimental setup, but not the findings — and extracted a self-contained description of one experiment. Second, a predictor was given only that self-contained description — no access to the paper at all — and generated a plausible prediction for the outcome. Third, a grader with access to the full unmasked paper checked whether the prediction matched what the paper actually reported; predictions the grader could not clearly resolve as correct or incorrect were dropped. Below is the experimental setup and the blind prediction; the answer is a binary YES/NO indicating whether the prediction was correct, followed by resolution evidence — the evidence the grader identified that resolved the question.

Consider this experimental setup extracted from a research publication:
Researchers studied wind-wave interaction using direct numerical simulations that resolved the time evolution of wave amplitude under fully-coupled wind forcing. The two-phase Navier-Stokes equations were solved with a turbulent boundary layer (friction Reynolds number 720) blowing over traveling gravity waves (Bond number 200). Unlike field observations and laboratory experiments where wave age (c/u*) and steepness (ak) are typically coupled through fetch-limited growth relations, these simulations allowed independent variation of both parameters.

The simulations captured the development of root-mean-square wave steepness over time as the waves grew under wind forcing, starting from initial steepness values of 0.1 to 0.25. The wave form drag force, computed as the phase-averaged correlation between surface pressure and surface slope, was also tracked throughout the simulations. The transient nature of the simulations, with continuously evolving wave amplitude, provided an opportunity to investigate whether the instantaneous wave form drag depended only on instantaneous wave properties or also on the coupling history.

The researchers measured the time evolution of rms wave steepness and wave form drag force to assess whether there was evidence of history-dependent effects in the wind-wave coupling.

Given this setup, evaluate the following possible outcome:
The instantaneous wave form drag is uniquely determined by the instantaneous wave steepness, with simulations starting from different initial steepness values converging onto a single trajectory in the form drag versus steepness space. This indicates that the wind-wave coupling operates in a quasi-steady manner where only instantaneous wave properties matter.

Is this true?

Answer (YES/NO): NO